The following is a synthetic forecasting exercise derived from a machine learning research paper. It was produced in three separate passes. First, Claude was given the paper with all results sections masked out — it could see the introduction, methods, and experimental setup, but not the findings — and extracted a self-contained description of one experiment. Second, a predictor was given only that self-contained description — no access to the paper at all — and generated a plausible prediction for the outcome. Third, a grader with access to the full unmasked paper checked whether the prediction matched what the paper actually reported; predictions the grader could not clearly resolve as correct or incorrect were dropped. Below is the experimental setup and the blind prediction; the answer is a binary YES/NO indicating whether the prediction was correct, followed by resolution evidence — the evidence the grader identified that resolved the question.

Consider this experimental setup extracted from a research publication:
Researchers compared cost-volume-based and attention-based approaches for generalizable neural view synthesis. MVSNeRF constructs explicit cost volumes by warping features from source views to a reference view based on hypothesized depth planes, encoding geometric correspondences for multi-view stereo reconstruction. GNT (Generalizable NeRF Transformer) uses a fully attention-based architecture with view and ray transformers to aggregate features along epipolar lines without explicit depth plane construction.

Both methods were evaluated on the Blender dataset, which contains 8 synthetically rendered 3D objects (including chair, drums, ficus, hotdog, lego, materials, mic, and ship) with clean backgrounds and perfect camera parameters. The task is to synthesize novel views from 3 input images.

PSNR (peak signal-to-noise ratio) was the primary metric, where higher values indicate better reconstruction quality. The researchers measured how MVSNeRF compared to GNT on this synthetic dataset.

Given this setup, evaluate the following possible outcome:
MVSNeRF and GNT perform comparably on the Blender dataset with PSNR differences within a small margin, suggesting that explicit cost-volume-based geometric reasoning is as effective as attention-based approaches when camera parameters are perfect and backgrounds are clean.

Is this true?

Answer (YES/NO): NO